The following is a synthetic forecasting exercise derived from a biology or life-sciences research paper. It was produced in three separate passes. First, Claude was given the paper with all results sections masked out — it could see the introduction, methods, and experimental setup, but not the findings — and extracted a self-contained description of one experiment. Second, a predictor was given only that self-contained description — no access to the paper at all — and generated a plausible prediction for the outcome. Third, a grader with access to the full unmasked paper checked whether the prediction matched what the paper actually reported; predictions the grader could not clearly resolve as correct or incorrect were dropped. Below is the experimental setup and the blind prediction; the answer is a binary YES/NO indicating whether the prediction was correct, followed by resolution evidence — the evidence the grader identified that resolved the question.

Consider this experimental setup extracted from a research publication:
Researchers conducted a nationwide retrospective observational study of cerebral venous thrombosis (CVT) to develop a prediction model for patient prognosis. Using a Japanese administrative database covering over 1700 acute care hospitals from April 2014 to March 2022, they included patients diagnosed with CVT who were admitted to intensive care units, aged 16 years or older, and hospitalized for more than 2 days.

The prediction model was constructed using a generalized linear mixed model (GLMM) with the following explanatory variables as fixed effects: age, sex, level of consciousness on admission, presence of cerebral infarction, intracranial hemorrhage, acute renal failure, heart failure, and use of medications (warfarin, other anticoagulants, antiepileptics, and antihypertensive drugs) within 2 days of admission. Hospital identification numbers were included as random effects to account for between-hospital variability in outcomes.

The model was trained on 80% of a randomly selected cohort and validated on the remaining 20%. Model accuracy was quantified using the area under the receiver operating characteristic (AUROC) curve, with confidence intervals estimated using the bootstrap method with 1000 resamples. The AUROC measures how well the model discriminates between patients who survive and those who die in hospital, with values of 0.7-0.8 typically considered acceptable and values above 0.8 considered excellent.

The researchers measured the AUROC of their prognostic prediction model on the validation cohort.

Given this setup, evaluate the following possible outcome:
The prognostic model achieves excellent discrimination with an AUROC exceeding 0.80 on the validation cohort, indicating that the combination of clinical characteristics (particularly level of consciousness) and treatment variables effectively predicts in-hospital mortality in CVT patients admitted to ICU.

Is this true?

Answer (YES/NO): YES